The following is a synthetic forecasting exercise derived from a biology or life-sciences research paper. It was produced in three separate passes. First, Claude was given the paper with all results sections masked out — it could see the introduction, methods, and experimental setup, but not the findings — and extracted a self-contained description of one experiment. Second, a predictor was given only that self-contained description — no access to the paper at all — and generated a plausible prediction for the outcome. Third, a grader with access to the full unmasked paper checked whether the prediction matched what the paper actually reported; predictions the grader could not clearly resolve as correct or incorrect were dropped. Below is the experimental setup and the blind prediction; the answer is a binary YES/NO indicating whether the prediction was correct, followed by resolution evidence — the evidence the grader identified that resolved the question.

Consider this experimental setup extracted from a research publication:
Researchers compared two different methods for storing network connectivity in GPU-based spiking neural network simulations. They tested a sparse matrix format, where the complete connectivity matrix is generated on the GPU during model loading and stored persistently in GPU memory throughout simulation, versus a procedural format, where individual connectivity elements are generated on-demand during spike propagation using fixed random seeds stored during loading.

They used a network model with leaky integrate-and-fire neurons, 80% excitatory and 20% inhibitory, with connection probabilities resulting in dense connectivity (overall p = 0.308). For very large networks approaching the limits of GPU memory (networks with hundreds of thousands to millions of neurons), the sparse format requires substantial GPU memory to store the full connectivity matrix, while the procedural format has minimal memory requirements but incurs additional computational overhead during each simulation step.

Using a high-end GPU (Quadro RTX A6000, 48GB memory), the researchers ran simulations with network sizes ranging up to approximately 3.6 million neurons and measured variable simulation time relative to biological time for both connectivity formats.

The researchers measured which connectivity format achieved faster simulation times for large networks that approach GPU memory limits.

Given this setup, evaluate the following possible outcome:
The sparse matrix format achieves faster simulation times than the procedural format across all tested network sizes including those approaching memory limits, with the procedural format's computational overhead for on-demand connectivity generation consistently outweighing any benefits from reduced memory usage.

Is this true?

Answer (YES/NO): NO